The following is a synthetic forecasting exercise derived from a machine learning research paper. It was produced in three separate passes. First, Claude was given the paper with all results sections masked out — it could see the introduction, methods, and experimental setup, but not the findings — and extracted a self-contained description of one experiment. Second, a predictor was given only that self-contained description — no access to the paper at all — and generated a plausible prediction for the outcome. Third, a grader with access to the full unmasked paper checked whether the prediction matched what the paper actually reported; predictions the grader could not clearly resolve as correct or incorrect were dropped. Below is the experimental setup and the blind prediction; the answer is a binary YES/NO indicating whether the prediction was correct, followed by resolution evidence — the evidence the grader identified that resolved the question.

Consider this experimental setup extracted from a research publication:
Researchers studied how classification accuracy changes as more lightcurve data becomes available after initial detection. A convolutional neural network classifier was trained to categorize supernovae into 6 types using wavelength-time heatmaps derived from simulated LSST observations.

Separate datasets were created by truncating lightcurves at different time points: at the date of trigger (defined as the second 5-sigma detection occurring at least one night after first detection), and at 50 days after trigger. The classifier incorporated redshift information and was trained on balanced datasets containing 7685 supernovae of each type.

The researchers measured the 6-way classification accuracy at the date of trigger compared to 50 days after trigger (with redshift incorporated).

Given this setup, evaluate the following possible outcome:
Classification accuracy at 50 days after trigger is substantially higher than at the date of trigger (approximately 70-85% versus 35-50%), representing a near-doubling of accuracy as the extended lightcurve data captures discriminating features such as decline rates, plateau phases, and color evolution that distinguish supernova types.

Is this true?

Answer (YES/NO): NO